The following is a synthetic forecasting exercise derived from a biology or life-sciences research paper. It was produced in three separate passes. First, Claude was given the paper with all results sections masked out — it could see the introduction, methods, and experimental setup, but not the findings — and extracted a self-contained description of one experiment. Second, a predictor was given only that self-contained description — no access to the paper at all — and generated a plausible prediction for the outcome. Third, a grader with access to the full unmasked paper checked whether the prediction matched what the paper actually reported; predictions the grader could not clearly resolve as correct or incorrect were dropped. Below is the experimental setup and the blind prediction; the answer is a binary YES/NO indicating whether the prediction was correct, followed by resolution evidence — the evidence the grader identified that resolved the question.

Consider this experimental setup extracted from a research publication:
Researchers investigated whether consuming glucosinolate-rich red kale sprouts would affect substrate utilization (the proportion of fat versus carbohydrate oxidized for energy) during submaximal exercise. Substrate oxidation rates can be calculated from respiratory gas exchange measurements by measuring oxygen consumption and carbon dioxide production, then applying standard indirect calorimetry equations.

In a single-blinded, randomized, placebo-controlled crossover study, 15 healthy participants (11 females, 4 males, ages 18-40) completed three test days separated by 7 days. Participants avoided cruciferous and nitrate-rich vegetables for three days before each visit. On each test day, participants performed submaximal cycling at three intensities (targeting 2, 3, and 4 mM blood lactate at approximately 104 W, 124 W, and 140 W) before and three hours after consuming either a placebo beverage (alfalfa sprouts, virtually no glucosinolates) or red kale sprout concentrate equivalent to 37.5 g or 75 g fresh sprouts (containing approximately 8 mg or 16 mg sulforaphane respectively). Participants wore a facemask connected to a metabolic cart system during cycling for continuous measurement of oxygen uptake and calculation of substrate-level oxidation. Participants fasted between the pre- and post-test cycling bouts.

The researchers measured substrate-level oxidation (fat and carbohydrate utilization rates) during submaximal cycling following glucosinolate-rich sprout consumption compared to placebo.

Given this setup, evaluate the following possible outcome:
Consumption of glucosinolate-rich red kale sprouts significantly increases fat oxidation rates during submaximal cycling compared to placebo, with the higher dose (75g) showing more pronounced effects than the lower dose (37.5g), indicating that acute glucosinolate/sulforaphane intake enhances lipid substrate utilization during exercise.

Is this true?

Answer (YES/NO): NO